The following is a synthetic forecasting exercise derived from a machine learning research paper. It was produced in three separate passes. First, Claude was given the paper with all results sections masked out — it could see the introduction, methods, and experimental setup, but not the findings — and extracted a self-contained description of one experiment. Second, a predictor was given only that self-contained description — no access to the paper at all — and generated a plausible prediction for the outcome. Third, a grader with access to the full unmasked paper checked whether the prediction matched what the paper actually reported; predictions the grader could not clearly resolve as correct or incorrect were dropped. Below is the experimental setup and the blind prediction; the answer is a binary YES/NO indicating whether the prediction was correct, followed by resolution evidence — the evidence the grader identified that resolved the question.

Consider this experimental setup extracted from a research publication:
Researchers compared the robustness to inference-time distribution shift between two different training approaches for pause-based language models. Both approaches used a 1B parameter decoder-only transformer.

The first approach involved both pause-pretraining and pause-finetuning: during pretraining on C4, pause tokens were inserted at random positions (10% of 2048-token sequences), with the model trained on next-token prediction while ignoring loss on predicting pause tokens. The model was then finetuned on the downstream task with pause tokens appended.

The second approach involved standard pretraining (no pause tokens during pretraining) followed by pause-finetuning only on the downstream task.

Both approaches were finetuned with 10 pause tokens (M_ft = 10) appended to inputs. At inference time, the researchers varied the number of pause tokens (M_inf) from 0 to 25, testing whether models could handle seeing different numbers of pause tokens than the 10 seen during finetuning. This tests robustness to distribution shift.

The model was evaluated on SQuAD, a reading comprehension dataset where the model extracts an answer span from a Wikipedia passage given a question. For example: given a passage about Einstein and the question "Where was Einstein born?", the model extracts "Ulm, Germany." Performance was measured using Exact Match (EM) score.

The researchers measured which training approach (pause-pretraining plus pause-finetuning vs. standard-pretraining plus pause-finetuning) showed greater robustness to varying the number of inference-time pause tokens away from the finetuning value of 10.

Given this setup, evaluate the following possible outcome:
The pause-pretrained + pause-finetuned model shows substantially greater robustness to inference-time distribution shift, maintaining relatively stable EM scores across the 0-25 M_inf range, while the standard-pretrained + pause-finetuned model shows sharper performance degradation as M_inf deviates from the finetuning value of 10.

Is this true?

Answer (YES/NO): NO